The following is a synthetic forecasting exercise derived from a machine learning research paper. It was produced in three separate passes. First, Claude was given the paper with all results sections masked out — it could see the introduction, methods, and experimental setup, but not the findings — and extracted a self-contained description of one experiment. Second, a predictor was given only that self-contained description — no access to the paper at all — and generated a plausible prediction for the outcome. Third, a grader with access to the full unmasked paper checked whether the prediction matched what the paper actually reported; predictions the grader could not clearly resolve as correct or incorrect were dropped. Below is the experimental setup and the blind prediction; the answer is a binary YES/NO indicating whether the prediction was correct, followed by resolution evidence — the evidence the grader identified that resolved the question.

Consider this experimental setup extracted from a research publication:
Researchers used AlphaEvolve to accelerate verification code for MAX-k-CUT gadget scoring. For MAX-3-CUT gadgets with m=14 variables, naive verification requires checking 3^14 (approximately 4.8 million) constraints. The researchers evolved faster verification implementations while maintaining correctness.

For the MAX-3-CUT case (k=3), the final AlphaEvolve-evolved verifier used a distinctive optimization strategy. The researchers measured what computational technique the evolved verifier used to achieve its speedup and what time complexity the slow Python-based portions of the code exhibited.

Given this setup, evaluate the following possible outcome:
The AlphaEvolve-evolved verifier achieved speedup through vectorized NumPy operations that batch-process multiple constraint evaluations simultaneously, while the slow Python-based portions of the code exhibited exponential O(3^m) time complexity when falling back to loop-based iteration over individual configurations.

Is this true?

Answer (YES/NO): NO